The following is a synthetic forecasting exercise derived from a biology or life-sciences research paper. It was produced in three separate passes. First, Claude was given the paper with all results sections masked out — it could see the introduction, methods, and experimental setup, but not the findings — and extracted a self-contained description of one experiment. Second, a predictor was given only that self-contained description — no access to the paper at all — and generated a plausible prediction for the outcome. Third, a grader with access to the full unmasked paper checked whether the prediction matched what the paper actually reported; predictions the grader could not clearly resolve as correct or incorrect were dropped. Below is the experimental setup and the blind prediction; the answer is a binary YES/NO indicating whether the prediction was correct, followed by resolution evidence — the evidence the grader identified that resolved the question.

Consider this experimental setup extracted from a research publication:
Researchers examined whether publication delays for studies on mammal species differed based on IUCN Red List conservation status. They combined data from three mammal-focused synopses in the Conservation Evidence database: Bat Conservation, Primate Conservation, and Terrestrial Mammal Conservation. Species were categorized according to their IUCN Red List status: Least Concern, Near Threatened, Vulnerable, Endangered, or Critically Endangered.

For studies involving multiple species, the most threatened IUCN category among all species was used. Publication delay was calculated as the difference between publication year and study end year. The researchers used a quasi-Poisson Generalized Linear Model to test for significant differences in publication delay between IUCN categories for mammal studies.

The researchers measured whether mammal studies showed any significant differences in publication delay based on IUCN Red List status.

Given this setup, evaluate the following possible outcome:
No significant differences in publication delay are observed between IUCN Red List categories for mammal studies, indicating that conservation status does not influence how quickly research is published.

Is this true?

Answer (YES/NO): YES